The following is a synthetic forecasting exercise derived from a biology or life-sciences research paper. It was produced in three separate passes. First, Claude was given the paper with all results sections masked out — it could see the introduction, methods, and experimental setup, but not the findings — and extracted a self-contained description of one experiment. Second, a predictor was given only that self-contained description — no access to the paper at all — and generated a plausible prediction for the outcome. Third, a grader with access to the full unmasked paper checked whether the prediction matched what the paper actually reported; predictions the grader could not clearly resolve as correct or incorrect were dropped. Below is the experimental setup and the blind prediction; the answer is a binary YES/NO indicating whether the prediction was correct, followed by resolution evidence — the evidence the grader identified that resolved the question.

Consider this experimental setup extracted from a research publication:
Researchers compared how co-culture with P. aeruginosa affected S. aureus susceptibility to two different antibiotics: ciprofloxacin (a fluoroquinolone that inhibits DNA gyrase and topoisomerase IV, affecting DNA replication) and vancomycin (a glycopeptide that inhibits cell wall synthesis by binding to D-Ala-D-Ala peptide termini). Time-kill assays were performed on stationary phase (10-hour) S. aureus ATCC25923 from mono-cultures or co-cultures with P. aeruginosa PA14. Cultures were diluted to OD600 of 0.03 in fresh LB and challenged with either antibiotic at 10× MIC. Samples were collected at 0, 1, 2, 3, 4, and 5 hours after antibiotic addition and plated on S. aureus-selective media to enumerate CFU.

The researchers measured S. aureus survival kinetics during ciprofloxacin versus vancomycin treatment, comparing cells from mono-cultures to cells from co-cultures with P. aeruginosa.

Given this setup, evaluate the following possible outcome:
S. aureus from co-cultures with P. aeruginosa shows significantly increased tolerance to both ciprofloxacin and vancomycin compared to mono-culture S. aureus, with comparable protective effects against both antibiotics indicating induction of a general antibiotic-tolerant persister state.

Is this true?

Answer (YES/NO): NO